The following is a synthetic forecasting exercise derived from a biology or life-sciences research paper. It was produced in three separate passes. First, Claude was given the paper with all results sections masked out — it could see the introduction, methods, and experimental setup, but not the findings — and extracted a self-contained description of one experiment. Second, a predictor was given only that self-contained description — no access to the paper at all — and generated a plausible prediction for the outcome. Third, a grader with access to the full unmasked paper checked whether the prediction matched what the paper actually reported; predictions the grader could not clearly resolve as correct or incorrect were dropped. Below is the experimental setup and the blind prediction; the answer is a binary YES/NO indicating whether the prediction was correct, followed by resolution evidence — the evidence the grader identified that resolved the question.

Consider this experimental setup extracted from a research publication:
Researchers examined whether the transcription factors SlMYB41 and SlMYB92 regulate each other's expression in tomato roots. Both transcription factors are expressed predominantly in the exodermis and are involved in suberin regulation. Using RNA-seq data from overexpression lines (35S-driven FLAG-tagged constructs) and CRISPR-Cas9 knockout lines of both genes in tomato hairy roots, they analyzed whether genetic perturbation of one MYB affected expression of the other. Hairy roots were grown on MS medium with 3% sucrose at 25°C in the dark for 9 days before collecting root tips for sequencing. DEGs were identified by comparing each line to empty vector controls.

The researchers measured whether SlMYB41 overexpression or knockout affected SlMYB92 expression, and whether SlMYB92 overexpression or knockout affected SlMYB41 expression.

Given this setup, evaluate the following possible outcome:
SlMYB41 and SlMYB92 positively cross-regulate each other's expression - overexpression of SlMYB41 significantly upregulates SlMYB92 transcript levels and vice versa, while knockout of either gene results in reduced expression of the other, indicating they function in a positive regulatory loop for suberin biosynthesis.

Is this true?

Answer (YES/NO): NO